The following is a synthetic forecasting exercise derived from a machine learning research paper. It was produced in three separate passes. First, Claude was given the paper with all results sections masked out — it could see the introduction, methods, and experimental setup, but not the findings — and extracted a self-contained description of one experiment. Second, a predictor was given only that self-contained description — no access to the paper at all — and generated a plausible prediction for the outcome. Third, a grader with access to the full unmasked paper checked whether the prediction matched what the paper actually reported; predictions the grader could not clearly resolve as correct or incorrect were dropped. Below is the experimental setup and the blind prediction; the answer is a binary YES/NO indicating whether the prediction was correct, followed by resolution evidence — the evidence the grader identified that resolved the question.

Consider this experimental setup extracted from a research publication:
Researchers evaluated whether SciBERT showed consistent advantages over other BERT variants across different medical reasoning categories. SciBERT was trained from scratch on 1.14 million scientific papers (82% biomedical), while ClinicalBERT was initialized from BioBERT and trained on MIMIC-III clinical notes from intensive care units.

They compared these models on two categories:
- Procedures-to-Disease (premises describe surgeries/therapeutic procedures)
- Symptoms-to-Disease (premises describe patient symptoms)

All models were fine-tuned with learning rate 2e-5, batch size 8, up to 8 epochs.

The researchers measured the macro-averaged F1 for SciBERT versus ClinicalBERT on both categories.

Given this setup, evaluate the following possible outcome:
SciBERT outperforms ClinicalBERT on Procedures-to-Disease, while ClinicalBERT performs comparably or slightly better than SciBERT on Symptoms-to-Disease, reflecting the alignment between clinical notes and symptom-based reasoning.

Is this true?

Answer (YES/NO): YES